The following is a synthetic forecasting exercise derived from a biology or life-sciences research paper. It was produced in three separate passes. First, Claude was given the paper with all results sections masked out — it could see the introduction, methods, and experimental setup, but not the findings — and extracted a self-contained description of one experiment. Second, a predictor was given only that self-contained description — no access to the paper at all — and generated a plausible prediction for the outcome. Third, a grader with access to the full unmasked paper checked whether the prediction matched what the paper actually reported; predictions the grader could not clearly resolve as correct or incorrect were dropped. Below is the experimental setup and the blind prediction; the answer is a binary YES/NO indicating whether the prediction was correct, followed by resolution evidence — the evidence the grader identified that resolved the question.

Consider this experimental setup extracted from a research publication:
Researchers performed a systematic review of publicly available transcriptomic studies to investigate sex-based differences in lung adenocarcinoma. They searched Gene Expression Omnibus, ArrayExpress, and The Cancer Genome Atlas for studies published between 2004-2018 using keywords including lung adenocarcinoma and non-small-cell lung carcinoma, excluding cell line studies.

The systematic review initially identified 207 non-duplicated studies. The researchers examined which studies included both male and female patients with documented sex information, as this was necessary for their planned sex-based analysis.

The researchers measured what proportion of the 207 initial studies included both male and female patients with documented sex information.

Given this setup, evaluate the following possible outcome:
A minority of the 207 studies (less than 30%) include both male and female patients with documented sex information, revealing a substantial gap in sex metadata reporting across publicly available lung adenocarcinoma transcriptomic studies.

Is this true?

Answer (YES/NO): NO